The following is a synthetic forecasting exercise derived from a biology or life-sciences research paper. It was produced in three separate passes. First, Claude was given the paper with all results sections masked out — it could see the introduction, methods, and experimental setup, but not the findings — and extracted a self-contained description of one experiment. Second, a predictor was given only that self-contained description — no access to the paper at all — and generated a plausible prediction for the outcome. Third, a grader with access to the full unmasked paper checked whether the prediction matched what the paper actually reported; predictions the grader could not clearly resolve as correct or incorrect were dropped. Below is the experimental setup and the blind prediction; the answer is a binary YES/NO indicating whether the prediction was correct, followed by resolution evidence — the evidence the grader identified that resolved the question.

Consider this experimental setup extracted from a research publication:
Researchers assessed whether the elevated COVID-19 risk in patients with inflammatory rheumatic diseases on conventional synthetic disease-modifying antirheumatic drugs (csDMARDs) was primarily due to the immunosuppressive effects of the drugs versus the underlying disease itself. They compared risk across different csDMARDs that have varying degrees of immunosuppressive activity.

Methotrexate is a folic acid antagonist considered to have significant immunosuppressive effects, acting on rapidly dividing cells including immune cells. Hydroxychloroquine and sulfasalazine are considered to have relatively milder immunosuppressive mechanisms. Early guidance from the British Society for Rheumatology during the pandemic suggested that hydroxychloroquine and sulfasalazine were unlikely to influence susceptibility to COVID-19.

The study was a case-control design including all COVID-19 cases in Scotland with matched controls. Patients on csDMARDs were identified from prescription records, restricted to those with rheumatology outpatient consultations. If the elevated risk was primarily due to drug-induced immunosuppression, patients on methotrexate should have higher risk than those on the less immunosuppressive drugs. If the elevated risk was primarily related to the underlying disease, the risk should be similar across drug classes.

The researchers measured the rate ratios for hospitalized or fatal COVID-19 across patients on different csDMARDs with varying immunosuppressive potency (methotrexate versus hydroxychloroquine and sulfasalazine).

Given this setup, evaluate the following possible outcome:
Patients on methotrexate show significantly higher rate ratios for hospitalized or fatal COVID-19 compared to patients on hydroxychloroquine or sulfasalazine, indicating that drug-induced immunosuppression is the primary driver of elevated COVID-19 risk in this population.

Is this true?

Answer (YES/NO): NO